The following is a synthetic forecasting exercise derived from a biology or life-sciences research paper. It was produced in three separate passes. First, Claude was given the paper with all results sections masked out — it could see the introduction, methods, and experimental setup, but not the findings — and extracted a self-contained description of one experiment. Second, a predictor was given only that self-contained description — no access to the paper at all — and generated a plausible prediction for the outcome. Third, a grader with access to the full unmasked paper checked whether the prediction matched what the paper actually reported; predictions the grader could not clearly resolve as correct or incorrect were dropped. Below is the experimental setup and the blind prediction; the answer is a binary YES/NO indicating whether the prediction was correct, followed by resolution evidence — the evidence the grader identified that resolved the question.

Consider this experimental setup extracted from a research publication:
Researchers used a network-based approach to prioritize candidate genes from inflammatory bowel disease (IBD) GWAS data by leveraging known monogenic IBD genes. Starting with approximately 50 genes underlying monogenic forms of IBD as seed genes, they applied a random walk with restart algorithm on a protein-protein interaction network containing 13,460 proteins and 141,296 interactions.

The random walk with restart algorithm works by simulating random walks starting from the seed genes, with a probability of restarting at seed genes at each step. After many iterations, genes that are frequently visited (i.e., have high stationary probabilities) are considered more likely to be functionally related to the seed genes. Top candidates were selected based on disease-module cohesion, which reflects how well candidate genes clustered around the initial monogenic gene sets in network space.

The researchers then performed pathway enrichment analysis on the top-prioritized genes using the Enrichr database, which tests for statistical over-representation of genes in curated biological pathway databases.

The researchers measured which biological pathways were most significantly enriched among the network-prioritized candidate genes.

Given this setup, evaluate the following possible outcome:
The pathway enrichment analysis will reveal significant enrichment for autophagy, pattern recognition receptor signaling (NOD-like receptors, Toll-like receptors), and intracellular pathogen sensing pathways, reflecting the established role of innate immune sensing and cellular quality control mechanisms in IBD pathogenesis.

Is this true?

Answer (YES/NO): NO